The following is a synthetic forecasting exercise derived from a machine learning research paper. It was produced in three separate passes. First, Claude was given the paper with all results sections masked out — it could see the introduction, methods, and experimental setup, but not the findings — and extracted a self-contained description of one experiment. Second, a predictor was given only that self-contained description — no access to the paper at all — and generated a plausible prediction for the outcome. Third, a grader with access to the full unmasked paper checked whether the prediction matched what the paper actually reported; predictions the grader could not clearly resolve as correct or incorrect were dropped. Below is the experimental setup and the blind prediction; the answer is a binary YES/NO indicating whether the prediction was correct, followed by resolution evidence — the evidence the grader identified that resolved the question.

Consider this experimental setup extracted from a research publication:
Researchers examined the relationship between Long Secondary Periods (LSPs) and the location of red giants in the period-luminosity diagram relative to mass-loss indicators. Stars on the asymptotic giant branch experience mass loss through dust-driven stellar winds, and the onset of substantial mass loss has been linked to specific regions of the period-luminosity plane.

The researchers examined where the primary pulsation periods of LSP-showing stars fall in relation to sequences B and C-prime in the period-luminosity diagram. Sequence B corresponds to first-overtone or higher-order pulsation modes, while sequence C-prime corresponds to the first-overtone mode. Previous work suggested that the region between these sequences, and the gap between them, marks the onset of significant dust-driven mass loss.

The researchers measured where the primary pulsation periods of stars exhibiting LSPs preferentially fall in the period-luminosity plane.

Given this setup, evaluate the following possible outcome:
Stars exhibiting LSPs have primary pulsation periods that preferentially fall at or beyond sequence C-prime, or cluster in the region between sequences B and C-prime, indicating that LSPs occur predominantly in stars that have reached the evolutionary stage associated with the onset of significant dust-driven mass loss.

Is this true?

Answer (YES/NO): NO